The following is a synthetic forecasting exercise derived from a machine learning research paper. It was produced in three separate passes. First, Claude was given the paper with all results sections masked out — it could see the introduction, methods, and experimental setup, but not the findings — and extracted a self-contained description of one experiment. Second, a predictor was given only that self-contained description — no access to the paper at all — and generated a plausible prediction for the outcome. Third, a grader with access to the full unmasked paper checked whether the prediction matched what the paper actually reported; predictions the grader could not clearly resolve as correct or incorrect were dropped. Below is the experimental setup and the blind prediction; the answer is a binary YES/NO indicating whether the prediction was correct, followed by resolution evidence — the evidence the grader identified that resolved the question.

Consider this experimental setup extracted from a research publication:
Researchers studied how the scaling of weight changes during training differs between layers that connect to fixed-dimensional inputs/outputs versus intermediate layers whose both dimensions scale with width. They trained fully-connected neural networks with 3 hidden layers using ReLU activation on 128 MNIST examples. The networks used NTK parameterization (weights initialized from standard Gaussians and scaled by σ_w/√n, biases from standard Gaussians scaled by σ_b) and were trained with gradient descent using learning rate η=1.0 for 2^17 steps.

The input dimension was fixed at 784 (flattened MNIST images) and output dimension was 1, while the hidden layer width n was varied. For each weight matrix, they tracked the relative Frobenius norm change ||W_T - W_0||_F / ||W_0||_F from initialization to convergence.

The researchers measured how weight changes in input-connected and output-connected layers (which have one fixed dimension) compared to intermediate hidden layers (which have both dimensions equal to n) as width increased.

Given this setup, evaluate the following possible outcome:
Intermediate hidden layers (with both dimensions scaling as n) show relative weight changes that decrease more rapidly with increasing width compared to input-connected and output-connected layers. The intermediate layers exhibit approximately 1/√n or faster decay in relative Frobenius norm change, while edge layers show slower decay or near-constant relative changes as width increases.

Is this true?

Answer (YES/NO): YES